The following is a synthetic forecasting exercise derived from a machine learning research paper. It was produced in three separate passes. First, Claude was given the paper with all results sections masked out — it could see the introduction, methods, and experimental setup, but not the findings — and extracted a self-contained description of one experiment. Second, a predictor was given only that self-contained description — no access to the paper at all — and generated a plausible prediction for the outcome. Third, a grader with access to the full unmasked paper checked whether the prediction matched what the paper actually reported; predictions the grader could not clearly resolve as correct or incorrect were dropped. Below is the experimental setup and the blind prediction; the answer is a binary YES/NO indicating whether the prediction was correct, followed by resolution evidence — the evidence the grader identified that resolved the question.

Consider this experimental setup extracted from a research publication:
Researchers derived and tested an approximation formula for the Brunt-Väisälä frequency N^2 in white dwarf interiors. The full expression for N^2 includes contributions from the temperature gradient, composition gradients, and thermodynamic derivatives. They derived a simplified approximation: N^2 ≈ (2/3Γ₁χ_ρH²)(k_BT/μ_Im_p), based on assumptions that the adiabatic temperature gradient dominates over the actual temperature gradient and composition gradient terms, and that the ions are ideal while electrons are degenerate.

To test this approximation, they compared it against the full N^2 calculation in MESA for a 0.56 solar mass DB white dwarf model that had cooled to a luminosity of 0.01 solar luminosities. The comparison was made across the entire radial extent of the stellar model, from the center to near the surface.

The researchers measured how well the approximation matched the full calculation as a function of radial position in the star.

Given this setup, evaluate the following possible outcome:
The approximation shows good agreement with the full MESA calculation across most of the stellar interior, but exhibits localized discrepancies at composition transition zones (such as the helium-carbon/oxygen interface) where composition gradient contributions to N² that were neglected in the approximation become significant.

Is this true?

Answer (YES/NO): YES